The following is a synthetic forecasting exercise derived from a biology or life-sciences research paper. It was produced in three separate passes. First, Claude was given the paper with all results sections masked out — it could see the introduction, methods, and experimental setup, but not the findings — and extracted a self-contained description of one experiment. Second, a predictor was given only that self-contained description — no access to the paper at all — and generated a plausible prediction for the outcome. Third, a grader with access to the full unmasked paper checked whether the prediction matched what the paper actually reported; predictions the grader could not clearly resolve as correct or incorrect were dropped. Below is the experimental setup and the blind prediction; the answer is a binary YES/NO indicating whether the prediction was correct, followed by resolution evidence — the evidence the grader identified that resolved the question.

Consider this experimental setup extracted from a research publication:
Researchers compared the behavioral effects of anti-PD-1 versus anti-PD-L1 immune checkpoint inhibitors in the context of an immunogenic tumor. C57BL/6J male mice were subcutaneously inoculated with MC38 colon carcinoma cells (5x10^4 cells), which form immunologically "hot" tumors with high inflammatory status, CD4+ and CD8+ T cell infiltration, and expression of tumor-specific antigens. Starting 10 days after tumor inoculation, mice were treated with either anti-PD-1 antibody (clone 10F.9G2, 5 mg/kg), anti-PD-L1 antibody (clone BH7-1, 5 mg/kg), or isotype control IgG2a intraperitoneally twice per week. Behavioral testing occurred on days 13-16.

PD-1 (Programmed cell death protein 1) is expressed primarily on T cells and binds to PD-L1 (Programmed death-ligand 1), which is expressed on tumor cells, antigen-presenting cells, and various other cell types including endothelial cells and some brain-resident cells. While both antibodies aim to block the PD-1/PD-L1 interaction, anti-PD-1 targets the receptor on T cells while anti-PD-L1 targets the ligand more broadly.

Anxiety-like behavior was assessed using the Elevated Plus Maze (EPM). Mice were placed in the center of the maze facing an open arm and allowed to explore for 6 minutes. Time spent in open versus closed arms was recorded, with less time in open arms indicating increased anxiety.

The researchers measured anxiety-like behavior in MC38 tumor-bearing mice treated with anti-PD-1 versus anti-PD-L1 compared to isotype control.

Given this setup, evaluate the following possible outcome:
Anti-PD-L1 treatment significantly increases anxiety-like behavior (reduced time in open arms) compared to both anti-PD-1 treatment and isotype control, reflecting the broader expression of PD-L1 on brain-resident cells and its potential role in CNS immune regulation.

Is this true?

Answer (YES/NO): YES